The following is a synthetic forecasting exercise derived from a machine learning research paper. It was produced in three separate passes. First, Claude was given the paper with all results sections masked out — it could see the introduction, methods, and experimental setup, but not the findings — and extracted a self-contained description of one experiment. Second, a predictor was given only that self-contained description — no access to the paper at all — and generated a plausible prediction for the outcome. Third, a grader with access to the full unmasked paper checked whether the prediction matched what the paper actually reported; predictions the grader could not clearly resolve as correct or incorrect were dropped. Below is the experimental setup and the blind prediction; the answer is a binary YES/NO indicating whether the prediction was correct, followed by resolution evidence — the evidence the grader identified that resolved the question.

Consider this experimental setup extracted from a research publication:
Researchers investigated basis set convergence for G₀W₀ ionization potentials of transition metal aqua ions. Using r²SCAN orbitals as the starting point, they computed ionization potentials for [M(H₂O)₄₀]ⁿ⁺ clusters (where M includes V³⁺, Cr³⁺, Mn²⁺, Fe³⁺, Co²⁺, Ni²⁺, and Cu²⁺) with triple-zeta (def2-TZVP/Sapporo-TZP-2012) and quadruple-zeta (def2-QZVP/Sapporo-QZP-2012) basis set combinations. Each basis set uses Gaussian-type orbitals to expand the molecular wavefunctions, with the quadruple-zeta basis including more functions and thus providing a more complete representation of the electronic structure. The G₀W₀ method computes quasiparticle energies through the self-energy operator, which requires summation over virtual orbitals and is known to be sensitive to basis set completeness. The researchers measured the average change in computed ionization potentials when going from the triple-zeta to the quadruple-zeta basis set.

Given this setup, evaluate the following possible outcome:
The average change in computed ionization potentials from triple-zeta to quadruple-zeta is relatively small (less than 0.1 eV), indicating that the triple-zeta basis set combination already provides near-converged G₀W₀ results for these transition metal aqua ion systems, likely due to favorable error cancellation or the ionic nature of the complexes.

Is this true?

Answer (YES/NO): NO